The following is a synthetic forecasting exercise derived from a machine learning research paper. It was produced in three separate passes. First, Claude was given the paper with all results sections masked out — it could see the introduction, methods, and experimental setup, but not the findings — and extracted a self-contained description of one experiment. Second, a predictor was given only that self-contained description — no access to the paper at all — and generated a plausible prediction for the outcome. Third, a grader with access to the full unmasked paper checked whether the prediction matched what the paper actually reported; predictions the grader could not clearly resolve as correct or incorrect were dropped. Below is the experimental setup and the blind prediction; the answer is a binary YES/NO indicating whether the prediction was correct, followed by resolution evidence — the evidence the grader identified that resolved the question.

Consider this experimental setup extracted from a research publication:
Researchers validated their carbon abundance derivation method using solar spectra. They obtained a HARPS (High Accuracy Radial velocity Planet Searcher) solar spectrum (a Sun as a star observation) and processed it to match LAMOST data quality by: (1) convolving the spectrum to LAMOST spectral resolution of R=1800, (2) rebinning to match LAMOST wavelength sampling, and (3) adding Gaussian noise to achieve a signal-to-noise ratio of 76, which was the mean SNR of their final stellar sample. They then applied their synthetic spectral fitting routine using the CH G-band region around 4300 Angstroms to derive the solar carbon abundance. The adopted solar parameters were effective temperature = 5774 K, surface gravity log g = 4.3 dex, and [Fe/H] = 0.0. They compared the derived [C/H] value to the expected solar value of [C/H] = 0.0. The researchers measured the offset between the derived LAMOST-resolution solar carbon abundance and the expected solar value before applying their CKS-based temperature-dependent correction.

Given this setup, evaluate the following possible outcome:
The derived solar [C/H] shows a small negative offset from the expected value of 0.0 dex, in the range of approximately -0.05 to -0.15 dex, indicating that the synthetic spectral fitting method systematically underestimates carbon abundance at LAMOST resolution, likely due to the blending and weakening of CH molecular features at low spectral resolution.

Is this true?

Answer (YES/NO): YES